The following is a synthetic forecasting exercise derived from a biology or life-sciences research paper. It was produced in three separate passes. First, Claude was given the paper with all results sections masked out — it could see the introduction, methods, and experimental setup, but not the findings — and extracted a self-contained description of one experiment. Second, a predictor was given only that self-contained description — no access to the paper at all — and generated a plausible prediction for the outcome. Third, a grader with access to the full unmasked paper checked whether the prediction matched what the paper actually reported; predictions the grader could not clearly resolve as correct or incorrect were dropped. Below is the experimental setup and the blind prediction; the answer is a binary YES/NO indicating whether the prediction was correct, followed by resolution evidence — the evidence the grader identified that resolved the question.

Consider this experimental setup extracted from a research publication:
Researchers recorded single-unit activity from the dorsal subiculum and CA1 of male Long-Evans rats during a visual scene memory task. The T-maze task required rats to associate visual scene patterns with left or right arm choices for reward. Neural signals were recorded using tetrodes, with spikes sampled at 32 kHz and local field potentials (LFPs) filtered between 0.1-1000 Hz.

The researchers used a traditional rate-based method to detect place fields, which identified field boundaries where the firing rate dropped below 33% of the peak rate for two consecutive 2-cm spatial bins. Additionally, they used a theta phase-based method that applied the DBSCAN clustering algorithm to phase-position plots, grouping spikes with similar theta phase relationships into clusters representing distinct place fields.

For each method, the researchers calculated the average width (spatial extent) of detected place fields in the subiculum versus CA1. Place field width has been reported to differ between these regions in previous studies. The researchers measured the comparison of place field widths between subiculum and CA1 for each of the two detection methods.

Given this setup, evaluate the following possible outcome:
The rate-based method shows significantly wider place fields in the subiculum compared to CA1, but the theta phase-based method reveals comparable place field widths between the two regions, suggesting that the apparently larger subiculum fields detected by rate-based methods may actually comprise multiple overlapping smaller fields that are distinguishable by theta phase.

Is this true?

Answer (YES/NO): NO